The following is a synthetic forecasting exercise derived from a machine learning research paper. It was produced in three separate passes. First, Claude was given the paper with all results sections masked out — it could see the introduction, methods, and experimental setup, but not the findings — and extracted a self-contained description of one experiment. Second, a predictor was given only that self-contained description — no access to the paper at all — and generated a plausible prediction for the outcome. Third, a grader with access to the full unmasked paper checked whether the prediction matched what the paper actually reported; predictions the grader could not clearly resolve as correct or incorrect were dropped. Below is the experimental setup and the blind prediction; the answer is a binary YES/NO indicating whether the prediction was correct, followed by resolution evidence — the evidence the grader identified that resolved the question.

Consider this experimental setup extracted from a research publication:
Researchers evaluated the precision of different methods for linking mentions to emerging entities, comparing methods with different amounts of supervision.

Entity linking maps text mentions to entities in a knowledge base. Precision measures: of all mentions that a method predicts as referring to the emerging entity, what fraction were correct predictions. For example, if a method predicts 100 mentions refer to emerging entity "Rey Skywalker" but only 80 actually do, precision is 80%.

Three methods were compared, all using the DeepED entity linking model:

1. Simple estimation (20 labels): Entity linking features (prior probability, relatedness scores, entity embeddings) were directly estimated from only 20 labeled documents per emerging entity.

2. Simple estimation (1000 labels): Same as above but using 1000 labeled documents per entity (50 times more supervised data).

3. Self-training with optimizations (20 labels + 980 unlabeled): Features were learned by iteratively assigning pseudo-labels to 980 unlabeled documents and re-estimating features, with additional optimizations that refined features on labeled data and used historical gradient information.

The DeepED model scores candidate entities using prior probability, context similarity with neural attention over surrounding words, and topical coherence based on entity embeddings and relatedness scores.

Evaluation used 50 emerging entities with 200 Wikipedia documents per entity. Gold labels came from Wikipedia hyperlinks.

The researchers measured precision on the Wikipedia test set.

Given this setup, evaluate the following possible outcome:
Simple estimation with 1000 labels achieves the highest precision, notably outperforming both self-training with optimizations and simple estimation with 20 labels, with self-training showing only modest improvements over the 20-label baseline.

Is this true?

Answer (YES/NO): NO